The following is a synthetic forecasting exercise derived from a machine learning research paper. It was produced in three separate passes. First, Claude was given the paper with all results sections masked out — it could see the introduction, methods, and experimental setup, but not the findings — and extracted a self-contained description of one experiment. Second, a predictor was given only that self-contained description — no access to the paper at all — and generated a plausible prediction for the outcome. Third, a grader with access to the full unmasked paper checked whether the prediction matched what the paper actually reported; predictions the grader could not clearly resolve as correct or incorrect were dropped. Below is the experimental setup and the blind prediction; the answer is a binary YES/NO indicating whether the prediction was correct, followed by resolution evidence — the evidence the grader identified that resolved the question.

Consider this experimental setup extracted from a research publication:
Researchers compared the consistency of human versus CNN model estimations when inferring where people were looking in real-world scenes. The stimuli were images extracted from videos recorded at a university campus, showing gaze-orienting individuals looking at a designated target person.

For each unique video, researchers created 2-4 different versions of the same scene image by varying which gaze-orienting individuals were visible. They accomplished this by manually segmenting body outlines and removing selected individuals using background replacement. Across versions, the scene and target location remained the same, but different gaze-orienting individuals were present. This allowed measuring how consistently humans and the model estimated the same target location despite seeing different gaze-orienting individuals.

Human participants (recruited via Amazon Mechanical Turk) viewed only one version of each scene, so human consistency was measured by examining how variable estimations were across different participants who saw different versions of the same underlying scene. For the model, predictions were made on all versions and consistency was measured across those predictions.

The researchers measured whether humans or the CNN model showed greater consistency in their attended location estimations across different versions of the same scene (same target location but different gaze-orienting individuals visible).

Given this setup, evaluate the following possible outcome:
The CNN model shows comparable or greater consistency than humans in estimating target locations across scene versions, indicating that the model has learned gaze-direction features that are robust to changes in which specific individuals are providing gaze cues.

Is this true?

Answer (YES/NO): NO